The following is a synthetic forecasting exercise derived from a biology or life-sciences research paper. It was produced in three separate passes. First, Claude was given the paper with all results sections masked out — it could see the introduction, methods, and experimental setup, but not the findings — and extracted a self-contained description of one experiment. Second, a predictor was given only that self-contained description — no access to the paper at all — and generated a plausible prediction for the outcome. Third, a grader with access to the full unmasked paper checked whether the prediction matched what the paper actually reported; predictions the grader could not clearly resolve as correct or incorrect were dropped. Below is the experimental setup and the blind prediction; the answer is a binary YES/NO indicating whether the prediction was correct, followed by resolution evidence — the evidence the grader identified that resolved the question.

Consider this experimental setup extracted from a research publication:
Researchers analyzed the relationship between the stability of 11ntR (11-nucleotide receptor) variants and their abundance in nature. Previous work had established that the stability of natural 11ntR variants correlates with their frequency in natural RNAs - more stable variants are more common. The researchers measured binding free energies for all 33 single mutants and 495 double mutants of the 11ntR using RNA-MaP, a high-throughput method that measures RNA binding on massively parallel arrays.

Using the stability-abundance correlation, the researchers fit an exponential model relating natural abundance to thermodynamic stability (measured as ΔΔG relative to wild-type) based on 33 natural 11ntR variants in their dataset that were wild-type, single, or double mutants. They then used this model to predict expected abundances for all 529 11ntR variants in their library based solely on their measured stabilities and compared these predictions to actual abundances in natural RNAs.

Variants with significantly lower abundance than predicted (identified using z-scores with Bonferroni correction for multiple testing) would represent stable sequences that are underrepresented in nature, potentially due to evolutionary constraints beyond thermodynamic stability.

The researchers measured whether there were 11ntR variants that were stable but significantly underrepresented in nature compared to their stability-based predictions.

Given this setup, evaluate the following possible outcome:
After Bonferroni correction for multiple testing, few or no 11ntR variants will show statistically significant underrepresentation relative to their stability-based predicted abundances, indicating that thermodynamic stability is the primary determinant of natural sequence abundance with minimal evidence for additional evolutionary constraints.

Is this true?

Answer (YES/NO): NO